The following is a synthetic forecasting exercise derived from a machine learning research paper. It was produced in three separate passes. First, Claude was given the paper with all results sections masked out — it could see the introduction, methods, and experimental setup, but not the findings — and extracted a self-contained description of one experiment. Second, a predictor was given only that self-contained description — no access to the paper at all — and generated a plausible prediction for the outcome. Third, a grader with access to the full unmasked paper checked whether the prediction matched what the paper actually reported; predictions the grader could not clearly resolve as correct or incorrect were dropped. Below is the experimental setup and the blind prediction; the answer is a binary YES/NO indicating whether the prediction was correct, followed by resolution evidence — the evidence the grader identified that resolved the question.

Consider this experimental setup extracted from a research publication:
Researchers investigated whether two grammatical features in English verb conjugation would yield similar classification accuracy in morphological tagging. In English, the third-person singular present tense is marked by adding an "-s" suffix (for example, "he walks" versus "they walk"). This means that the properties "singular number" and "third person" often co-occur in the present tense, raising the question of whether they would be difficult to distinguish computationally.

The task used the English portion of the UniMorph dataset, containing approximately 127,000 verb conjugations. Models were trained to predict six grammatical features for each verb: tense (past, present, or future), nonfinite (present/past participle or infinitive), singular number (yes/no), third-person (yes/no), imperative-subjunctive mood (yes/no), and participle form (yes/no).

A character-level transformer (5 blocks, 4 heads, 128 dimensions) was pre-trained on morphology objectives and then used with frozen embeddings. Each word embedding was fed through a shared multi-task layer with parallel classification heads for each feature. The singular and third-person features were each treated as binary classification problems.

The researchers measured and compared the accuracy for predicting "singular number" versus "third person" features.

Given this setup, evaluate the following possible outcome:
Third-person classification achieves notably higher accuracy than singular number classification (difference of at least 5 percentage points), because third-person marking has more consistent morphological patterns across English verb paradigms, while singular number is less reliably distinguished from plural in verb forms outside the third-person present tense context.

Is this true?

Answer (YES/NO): NO